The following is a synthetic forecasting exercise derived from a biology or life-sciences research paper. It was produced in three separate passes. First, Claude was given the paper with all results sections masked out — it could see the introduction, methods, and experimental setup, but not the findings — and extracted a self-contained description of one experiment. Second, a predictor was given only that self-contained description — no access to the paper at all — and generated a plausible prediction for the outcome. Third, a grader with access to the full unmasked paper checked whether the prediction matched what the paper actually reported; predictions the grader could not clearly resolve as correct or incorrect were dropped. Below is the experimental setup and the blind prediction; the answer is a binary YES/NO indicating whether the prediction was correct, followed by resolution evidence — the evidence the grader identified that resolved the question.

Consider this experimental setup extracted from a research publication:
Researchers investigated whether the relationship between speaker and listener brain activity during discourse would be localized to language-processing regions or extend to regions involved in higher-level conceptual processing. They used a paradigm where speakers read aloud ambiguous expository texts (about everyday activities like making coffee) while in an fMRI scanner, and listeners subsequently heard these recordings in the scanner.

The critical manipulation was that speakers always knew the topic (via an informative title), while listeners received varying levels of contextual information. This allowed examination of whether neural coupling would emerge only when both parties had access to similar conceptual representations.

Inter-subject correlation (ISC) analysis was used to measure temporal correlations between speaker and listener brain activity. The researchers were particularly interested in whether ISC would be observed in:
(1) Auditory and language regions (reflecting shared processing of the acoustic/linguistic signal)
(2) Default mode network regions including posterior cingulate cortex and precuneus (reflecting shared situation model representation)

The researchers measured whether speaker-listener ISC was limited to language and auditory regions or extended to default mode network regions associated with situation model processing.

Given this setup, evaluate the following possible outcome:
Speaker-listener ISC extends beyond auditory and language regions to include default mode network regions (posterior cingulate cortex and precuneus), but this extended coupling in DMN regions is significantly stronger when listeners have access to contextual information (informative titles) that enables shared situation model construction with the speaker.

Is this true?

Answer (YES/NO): NO